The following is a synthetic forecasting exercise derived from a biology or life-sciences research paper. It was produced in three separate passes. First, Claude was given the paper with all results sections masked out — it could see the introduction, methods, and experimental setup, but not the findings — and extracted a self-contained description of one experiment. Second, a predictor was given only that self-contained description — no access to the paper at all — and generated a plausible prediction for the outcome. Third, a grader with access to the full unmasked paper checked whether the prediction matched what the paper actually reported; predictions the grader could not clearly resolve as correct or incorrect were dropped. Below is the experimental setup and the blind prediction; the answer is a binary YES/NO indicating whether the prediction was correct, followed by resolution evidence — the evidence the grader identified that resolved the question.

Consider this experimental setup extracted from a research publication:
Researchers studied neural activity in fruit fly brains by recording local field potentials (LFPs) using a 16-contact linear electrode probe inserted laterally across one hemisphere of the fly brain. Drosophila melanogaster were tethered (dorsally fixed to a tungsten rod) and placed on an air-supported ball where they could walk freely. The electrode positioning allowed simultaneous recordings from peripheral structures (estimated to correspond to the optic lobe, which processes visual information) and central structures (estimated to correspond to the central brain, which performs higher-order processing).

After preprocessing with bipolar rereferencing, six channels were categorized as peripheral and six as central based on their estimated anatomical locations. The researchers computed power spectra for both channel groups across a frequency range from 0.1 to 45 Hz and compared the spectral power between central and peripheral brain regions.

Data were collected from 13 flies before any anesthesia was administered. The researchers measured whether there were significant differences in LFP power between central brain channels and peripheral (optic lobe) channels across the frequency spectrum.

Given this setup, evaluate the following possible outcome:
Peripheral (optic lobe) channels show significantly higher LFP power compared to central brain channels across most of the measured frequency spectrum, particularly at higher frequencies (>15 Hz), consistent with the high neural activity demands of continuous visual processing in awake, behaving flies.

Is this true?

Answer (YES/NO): NO